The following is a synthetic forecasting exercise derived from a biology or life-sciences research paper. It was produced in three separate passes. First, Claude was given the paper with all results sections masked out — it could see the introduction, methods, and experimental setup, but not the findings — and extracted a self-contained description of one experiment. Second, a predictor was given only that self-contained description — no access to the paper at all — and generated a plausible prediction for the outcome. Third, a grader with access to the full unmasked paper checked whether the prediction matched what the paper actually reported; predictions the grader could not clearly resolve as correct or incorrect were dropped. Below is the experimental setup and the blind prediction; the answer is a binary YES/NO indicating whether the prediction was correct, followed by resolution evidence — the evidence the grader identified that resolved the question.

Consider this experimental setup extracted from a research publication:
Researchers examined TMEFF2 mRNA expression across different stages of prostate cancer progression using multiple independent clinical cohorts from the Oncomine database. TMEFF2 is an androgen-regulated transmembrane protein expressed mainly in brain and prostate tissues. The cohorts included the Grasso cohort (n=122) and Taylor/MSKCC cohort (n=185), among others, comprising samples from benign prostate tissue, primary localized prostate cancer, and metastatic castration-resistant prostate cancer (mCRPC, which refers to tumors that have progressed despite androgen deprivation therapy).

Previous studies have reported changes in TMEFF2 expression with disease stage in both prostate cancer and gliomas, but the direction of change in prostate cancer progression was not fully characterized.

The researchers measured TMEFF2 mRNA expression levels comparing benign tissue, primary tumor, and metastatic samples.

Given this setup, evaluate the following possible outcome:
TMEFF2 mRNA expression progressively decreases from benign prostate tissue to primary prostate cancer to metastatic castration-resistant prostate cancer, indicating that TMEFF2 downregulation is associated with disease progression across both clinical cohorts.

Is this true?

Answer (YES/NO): NO